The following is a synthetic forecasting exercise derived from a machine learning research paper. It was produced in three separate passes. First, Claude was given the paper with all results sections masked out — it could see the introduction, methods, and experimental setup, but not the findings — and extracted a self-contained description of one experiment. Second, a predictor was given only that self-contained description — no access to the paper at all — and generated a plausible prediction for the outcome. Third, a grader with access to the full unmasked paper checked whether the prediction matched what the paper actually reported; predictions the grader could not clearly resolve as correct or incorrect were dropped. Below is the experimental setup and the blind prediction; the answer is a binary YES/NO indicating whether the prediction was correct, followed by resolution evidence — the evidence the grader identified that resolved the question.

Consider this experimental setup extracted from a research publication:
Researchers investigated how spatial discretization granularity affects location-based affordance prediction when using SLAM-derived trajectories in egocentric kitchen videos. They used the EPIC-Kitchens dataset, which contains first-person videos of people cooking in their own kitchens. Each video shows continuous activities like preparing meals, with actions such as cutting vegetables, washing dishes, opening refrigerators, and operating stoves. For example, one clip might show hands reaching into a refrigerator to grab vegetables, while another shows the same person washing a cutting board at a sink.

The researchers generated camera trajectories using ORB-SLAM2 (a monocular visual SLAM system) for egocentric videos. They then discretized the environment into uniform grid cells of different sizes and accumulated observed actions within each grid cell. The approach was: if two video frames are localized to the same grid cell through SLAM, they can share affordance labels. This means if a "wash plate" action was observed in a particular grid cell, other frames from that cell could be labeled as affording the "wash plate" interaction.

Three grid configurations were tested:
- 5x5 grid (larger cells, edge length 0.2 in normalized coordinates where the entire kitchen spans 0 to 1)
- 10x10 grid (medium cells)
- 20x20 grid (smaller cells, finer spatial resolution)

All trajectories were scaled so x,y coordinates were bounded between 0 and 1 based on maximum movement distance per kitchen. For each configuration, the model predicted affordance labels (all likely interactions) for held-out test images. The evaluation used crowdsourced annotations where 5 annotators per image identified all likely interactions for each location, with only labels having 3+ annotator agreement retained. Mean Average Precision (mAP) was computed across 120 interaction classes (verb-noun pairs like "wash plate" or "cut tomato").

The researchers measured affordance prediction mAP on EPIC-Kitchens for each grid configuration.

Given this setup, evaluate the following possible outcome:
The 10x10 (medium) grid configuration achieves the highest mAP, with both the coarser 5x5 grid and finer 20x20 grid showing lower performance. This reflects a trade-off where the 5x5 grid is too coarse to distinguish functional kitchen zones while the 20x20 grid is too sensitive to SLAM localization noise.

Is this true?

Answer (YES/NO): NO